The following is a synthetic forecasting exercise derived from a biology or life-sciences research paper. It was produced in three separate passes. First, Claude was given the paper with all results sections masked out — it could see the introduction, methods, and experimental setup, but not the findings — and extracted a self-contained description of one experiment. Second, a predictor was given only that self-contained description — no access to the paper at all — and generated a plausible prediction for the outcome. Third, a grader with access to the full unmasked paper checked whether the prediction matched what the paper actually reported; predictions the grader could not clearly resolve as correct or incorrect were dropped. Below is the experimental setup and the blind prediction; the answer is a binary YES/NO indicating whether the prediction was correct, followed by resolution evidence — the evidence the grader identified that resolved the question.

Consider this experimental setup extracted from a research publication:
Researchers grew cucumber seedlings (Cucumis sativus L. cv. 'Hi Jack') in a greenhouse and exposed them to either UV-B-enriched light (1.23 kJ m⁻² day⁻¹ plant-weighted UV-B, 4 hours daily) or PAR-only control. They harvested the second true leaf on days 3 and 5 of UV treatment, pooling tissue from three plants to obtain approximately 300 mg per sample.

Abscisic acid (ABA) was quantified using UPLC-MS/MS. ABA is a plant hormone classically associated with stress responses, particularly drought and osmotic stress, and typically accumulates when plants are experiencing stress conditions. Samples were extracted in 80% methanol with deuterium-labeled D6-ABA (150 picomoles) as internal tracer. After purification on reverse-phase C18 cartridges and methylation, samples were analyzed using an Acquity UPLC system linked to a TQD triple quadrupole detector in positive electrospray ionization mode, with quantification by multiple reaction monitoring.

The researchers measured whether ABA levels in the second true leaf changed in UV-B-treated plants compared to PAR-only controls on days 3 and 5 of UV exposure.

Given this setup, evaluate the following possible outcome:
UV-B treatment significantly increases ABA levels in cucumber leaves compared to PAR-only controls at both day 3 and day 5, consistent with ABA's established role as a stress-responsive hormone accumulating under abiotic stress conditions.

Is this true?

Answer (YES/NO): NO